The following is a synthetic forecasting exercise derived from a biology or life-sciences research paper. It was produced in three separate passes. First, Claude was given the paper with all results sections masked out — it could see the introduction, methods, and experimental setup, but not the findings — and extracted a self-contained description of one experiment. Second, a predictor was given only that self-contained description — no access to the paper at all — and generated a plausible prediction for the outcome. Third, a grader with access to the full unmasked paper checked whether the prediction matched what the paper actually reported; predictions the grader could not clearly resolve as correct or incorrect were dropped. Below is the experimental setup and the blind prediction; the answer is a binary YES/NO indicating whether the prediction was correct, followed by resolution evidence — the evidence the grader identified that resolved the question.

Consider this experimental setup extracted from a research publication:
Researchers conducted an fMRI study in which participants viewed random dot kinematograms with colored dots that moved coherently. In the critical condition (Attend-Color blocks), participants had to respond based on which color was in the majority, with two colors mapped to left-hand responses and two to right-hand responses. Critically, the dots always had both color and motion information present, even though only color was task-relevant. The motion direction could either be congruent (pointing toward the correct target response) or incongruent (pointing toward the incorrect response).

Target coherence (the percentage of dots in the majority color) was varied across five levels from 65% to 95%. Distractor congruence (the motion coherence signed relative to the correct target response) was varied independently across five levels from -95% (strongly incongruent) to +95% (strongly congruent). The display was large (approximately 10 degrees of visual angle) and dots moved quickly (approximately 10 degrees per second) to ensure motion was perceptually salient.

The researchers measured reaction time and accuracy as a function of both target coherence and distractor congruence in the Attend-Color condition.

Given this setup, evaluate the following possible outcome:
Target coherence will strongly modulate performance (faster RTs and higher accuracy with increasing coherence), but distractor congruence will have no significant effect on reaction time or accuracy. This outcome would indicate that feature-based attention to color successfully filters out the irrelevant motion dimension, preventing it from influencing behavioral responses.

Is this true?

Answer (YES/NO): NO